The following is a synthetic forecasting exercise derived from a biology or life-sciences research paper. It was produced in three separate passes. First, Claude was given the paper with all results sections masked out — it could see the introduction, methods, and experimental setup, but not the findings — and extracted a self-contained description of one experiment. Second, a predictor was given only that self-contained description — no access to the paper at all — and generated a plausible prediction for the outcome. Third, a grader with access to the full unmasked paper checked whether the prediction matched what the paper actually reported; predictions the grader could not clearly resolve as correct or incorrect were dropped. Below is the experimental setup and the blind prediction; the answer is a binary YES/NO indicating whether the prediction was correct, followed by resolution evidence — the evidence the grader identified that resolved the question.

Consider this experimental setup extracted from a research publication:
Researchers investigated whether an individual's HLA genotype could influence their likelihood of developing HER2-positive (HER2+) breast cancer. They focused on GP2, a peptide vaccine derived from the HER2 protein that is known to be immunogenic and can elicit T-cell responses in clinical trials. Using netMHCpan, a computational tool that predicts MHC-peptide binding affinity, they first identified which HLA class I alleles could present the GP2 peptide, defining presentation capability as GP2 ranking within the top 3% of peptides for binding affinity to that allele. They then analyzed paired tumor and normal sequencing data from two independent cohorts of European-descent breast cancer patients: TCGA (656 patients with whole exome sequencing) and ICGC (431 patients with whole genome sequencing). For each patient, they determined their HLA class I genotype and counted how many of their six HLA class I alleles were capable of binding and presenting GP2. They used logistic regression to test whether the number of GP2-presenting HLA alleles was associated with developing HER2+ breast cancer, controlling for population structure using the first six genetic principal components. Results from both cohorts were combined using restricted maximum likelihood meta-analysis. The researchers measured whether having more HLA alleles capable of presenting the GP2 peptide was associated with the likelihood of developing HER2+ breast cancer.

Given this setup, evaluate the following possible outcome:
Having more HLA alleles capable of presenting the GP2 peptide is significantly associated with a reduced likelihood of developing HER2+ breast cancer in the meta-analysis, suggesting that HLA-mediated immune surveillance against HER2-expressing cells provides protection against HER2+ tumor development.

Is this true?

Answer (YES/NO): YES